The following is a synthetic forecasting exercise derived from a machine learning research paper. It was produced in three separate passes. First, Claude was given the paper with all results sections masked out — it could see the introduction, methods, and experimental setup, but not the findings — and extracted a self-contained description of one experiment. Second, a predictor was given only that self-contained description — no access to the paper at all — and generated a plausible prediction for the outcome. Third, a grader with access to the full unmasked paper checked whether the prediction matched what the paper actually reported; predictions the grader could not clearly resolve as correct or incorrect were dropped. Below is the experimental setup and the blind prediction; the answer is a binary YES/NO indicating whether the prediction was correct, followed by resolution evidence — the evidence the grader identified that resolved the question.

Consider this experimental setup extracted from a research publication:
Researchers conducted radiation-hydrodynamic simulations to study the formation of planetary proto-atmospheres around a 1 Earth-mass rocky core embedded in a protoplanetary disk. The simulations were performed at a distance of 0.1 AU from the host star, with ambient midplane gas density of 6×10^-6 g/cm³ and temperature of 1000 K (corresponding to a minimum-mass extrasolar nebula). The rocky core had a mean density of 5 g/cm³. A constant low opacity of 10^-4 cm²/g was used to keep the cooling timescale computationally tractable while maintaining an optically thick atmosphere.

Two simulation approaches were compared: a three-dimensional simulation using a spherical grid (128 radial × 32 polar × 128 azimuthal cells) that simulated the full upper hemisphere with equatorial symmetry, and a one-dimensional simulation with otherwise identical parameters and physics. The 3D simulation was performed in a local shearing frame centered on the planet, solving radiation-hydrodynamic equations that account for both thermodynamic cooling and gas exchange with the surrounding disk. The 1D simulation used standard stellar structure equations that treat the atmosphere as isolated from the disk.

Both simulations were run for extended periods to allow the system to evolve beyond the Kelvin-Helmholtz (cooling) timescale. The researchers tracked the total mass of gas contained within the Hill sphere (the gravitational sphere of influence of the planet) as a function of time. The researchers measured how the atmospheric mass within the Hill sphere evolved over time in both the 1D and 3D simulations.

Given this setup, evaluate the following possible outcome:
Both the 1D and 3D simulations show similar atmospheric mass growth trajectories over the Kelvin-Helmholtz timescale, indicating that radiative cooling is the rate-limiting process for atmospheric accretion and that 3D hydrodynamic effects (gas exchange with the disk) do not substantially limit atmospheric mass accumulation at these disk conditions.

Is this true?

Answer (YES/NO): NO